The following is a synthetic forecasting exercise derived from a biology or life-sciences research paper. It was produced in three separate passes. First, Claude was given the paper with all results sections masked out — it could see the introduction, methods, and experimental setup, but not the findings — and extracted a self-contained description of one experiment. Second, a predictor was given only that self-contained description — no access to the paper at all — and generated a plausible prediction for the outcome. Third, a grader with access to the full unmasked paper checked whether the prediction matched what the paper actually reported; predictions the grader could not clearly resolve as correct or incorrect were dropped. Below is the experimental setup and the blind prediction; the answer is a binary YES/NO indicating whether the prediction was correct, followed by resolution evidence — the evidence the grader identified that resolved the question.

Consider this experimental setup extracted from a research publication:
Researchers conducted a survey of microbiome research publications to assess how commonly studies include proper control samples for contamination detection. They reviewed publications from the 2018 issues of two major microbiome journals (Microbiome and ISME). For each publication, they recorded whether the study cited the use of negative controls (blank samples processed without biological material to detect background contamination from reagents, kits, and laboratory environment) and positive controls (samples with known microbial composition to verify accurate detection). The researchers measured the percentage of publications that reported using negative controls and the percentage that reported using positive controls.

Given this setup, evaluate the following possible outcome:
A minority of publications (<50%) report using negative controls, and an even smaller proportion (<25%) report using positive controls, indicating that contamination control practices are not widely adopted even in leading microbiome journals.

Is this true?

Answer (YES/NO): YES